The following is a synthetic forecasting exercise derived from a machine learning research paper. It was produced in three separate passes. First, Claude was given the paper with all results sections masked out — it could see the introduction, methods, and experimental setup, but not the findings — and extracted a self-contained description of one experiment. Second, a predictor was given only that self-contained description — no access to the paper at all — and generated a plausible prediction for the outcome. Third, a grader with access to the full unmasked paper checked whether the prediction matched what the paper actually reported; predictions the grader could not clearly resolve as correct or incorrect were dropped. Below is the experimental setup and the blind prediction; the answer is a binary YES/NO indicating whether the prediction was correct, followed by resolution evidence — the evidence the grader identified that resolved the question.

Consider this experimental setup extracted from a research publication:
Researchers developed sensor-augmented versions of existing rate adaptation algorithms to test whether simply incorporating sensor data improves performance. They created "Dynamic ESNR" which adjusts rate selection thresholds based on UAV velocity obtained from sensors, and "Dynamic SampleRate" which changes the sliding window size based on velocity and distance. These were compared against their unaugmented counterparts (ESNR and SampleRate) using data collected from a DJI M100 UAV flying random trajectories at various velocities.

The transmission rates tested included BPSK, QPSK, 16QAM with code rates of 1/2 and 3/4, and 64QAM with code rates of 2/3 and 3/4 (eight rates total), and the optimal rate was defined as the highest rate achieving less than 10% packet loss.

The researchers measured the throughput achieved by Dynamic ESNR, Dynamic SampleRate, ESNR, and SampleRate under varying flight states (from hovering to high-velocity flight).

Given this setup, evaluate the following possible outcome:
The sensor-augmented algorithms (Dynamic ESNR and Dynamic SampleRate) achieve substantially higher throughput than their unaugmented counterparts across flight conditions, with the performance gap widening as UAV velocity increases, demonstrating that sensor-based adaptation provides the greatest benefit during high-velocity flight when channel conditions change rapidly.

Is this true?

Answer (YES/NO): NO